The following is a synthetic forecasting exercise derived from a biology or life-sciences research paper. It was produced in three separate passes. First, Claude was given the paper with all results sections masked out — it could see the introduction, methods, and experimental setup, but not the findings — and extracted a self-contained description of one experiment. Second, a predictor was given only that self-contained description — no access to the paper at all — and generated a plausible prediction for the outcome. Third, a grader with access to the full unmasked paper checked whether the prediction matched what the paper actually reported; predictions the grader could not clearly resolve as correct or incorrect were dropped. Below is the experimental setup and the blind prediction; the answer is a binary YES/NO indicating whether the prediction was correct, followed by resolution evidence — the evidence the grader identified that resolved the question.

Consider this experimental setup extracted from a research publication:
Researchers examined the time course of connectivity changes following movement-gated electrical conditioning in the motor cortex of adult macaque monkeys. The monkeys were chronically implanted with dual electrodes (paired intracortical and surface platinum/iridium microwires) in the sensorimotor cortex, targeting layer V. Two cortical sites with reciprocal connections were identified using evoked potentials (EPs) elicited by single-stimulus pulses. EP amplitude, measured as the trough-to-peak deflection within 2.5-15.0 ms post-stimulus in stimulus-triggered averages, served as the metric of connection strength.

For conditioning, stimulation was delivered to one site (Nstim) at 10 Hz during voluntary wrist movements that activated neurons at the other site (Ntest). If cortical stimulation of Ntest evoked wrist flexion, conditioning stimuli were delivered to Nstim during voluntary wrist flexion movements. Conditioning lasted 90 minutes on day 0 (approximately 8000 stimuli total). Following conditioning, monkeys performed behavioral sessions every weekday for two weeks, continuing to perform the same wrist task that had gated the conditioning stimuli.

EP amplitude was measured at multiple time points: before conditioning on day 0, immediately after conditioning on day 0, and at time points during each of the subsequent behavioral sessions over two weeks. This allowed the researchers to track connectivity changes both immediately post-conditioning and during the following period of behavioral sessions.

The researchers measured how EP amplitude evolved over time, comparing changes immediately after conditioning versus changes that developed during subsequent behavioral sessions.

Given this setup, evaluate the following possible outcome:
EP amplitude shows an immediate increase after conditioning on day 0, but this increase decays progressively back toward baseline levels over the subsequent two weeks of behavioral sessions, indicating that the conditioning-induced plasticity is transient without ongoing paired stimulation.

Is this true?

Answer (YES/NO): NO